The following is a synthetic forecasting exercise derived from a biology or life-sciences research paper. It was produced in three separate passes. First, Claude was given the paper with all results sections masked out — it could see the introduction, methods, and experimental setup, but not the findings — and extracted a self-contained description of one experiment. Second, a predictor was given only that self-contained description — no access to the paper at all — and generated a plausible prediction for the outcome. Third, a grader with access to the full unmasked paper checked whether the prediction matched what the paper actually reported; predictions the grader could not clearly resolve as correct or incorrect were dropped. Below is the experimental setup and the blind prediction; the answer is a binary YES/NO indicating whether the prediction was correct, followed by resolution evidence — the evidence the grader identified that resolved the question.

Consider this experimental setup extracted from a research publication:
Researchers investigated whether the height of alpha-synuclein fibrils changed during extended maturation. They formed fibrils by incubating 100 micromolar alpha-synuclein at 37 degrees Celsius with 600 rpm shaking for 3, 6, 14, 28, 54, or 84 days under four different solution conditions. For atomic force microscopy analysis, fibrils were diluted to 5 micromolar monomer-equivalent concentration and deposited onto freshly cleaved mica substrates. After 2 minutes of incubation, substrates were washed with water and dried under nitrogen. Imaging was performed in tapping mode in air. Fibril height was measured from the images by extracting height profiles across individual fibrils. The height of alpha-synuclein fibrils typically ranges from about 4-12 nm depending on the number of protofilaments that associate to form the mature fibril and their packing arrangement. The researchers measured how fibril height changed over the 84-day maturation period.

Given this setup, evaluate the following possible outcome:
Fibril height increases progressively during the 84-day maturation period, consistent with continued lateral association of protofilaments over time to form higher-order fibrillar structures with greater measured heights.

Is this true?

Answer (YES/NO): NO